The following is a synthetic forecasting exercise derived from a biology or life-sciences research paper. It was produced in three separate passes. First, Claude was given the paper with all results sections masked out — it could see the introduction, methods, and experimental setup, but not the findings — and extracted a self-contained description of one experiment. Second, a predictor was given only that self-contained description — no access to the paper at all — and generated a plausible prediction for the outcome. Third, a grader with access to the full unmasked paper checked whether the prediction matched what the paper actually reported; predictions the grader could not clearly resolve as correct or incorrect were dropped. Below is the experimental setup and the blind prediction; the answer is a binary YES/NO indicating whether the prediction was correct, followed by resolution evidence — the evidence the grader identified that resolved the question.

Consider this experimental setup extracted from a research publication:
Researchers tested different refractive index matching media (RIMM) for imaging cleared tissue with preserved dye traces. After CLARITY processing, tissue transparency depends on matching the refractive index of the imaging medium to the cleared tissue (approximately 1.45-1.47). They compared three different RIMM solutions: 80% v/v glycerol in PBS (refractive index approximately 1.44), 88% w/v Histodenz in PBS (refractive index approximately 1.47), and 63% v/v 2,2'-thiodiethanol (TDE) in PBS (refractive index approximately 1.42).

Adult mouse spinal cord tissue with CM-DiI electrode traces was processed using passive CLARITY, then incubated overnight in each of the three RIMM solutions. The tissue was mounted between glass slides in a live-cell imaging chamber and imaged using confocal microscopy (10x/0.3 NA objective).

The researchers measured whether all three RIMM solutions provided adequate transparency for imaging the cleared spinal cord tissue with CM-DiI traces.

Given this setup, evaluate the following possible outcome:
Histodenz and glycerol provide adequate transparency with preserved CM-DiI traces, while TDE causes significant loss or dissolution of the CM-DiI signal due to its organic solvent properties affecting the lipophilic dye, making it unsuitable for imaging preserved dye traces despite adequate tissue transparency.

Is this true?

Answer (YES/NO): NO